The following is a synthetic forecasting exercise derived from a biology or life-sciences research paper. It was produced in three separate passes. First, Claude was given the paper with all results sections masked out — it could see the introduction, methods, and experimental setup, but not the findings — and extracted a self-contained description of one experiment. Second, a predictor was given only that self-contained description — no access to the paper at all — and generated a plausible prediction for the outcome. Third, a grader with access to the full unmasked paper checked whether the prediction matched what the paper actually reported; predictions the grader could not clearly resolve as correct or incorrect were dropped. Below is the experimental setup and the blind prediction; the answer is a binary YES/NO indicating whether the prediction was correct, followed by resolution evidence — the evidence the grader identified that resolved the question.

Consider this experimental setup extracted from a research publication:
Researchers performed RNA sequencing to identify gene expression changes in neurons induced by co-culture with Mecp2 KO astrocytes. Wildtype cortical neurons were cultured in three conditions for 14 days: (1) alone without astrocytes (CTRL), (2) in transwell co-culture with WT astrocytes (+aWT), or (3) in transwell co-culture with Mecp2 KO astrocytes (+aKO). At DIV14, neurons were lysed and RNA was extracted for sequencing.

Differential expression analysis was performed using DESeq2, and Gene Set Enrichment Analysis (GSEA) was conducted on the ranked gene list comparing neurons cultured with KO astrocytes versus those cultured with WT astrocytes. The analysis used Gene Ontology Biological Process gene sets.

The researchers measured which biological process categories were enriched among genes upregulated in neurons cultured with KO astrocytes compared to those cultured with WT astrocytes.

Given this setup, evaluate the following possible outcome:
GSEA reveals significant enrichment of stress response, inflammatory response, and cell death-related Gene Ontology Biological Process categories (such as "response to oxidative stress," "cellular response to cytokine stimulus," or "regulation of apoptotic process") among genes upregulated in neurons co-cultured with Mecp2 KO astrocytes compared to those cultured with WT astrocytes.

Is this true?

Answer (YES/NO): NO